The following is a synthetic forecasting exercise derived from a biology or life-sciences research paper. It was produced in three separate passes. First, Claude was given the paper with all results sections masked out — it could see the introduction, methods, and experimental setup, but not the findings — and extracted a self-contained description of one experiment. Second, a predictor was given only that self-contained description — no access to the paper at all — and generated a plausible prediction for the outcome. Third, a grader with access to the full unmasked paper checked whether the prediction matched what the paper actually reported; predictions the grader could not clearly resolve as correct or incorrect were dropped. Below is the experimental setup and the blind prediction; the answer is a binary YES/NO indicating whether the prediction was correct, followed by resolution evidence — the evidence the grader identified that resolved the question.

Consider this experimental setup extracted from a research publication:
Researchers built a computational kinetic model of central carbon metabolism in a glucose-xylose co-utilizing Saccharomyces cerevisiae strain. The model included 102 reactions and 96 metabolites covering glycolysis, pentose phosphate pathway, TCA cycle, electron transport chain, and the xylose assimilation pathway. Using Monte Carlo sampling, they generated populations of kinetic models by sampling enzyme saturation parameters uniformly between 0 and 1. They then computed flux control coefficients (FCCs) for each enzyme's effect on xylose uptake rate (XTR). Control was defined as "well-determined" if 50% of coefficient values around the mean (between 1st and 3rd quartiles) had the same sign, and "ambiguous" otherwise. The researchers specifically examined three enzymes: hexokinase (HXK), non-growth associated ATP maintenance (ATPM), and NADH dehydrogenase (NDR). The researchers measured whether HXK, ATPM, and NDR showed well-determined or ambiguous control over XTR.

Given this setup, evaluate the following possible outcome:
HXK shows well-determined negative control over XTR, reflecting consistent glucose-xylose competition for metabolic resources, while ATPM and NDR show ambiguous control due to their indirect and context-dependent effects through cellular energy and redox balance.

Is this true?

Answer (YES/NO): NO